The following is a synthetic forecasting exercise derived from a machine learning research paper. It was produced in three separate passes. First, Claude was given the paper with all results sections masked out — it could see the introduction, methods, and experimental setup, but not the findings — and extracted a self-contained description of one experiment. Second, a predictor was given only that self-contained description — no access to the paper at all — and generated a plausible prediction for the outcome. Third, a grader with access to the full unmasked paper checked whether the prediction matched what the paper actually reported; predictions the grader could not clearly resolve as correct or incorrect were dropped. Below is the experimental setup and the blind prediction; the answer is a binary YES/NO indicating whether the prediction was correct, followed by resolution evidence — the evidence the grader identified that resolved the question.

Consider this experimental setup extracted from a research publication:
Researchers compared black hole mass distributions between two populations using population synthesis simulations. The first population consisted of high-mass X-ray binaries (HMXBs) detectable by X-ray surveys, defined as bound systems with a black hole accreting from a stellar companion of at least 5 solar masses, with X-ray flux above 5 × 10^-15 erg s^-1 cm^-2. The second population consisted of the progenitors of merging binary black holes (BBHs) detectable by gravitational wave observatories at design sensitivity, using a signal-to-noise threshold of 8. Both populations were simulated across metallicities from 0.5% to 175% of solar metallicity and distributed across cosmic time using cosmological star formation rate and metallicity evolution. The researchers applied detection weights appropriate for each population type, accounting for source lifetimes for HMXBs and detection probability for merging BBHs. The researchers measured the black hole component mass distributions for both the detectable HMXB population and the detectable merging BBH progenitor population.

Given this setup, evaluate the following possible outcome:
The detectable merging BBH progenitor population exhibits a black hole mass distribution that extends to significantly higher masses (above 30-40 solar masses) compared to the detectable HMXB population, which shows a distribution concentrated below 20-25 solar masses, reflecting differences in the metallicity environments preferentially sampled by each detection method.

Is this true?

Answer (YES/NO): NO